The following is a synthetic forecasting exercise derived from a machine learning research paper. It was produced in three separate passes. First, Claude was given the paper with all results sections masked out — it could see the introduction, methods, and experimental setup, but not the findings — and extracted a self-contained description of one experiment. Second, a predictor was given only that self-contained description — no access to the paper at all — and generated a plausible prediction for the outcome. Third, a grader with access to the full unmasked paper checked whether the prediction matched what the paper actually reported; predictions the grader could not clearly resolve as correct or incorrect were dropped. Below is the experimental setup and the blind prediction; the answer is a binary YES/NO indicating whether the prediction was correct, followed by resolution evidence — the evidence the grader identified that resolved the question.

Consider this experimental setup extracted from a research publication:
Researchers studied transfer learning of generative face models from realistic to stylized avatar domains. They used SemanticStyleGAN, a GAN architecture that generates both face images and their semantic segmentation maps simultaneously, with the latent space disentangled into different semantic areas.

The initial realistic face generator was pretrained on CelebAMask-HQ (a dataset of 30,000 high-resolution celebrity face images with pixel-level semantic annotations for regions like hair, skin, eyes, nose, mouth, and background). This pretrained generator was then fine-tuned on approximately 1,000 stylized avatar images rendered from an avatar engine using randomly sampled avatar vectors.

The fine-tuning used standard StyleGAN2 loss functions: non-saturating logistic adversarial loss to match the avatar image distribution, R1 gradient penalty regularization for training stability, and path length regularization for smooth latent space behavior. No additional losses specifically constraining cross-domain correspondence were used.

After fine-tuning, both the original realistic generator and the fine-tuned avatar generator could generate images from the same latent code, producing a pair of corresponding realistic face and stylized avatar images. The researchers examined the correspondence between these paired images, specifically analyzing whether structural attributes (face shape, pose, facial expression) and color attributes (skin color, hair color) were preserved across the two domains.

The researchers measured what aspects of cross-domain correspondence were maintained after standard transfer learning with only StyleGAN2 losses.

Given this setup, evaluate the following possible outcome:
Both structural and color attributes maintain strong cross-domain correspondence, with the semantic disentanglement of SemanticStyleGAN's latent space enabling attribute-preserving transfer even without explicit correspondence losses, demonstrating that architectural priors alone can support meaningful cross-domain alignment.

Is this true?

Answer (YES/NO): NO